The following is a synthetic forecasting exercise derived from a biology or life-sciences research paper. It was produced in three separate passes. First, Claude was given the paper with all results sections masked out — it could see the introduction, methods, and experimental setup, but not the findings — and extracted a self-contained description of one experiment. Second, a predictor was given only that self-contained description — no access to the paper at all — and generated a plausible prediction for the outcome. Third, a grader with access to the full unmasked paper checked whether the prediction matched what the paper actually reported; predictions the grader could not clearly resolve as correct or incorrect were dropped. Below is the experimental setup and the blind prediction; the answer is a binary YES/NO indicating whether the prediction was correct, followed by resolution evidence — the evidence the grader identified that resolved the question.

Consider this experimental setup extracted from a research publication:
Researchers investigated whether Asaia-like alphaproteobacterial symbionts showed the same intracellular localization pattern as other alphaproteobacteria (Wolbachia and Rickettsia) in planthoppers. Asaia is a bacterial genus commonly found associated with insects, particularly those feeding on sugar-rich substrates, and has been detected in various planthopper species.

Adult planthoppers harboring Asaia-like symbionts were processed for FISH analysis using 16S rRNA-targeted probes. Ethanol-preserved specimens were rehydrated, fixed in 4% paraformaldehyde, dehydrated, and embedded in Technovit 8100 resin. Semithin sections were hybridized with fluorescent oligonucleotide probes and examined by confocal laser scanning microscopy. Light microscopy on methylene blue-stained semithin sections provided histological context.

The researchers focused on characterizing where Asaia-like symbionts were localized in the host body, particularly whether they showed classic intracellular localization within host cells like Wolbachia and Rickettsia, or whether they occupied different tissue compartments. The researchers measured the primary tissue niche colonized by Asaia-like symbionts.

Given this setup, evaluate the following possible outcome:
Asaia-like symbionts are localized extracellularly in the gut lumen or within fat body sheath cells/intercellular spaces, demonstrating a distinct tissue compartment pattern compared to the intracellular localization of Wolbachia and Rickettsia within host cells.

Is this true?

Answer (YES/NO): NO